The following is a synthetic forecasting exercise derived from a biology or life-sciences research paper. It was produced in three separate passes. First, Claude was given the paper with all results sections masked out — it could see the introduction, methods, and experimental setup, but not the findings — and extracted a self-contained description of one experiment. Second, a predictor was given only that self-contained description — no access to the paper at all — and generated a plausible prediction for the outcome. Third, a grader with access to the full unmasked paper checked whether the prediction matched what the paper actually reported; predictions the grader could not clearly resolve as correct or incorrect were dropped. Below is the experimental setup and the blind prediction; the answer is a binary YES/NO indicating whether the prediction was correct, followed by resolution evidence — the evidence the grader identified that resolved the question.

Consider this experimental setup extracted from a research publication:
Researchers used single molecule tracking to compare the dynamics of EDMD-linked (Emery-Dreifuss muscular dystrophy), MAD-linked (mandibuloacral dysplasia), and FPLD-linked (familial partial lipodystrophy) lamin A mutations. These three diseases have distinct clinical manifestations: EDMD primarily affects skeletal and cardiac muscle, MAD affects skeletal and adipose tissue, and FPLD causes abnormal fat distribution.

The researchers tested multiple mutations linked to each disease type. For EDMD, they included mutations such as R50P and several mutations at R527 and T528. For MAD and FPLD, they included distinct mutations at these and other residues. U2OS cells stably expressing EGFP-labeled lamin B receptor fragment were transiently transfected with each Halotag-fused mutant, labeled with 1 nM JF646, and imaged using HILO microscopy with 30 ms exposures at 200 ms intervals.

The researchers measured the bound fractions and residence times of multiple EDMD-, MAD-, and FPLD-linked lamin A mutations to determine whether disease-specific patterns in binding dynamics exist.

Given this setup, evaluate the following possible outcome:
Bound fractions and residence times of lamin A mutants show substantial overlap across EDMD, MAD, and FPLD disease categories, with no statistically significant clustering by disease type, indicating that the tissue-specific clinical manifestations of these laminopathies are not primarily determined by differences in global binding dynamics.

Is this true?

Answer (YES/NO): YES